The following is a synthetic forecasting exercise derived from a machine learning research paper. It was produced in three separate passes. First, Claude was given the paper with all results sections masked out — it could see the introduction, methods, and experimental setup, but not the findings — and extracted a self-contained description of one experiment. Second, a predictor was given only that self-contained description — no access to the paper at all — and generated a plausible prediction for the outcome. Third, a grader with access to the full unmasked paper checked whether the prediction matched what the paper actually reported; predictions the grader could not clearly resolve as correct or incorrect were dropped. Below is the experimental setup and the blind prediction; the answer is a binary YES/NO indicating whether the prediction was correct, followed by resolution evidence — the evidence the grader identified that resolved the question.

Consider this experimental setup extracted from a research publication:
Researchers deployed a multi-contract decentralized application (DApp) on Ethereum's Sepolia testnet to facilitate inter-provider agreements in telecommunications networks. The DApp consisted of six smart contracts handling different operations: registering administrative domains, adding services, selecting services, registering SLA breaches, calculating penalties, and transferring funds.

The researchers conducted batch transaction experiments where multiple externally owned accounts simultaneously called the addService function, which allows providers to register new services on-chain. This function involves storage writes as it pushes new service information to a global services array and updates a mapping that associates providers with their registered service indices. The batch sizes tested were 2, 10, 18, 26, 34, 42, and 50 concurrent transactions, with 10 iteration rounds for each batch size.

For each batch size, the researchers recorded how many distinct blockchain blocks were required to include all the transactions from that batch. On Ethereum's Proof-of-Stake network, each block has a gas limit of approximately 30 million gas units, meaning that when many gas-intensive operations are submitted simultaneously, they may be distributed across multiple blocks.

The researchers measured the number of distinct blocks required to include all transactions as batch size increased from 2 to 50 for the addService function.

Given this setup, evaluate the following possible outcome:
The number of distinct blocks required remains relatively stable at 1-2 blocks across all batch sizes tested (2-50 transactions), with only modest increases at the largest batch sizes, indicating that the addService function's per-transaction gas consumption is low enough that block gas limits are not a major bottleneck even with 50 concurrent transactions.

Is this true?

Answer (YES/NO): NO